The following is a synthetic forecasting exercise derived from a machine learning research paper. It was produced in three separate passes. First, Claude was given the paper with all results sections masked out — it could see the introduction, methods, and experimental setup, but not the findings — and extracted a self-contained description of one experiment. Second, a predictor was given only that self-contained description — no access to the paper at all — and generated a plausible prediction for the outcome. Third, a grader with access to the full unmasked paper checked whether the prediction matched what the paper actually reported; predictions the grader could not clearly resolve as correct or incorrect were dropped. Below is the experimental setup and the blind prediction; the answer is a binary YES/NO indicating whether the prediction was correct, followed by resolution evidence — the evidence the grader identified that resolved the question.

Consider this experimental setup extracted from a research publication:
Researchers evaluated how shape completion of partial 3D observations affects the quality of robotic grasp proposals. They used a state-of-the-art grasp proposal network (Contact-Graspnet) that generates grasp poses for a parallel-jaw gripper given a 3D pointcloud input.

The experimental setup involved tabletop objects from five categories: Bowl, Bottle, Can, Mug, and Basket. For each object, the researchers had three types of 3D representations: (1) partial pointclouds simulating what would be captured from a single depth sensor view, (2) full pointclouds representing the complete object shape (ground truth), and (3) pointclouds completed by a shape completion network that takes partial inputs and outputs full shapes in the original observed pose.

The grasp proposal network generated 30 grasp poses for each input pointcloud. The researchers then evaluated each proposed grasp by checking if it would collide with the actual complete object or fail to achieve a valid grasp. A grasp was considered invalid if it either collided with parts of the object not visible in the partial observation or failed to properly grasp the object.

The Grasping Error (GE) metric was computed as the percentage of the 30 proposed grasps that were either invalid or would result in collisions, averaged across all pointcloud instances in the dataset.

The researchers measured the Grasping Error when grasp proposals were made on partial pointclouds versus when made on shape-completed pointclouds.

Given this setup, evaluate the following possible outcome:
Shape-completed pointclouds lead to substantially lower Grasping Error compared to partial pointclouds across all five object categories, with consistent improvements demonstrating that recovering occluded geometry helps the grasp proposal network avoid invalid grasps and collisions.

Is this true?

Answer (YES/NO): YES